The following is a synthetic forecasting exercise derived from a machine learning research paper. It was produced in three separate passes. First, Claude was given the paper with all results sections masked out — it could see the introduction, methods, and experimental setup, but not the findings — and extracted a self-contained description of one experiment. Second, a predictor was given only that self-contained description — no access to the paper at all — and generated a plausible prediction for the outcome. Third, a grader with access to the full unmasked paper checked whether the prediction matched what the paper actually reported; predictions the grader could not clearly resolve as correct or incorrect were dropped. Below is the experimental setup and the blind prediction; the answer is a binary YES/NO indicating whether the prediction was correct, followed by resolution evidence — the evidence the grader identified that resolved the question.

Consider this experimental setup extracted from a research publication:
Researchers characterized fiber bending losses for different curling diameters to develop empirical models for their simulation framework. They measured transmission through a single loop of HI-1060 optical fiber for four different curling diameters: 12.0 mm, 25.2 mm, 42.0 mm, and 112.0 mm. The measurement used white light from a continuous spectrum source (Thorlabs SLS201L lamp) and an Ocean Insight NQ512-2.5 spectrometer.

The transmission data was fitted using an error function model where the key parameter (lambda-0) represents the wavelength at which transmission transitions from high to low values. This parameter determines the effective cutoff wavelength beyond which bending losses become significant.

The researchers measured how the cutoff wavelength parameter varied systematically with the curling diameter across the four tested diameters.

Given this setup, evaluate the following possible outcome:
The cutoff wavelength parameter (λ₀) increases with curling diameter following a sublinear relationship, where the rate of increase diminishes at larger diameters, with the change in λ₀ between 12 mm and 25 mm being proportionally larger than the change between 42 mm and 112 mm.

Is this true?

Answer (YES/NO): YES